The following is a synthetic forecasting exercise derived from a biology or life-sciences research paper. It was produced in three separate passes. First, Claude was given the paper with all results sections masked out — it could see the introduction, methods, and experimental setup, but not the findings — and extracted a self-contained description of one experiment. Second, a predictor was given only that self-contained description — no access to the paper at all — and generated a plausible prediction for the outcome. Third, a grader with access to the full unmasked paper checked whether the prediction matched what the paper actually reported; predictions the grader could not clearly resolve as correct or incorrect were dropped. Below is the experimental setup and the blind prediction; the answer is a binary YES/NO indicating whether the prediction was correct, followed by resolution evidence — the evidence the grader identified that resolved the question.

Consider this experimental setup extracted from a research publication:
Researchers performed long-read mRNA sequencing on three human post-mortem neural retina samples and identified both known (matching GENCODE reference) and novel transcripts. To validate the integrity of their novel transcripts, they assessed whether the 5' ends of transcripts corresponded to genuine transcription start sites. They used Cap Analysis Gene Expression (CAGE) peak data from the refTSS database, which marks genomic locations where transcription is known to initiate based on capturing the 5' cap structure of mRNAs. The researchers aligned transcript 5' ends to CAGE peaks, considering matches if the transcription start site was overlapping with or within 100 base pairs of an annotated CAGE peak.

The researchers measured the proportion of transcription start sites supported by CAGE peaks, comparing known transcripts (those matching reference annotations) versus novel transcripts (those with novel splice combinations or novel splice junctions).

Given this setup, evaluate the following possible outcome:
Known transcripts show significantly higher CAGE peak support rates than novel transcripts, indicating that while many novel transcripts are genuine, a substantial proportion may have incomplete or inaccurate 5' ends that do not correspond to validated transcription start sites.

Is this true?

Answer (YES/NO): YES